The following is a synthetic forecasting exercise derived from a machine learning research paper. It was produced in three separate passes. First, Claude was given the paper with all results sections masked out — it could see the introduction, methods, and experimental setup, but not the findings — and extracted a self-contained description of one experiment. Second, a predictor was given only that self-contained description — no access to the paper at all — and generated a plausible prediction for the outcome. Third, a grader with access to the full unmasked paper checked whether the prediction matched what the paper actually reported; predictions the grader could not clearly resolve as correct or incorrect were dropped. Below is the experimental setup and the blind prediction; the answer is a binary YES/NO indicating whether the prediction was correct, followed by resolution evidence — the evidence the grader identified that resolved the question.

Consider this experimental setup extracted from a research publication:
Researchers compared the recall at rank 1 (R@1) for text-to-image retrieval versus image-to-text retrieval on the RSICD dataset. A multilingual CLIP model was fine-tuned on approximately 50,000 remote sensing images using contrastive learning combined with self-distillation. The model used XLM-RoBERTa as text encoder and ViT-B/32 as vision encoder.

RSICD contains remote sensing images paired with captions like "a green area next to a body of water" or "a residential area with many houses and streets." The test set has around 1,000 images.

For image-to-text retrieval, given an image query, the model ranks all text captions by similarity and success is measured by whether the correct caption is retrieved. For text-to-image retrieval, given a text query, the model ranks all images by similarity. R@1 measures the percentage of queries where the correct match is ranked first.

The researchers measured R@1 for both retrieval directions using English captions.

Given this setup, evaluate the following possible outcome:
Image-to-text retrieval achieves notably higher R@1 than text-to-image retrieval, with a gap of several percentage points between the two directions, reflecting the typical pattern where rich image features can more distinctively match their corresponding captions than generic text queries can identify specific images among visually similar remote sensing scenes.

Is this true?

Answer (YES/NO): YES